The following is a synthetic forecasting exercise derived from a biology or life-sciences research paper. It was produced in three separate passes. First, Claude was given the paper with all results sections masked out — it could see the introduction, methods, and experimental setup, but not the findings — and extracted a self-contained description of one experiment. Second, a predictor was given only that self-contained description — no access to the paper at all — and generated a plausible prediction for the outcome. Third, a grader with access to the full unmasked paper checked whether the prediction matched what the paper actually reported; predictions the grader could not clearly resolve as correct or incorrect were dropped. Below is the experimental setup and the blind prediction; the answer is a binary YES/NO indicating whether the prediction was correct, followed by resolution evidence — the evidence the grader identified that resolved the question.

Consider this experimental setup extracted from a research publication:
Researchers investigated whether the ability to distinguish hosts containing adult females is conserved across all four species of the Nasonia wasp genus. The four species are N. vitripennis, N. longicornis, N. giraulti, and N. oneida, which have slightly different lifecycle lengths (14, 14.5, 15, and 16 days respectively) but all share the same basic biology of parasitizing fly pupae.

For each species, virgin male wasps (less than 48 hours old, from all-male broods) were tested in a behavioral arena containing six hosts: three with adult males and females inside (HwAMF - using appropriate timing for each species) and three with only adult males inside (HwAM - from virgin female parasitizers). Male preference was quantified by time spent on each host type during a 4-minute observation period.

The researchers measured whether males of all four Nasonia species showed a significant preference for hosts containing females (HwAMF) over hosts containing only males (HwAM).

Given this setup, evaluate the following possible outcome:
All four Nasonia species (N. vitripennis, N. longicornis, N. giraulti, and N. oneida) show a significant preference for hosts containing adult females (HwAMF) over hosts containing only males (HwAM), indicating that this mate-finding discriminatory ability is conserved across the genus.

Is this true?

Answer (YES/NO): NO